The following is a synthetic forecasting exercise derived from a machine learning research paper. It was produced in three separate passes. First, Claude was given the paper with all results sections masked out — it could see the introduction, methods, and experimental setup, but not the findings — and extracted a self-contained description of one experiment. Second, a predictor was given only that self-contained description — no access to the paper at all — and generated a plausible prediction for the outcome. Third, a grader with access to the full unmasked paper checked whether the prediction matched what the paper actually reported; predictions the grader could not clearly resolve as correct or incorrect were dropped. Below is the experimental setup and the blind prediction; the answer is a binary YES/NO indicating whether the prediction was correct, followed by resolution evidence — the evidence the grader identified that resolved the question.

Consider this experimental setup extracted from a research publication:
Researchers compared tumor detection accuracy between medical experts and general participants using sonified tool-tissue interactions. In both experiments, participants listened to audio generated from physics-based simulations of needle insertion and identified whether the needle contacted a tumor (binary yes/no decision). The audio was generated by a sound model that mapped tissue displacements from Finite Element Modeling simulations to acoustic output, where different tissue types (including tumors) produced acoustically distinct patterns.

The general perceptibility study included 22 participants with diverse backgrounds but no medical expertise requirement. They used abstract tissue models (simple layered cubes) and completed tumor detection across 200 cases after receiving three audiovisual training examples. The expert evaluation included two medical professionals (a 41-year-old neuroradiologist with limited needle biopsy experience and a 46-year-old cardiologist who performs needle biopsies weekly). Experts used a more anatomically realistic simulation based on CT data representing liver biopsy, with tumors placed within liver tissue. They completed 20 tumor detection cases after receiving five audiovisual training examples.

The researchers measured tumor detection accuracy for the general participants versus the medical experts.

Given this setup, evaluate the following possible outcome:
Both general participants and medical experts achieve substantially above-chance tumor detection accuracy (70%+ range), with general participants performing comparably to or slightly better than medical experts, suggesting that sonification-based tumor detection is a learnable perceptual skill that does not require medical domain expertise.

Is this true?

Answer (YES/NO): YES